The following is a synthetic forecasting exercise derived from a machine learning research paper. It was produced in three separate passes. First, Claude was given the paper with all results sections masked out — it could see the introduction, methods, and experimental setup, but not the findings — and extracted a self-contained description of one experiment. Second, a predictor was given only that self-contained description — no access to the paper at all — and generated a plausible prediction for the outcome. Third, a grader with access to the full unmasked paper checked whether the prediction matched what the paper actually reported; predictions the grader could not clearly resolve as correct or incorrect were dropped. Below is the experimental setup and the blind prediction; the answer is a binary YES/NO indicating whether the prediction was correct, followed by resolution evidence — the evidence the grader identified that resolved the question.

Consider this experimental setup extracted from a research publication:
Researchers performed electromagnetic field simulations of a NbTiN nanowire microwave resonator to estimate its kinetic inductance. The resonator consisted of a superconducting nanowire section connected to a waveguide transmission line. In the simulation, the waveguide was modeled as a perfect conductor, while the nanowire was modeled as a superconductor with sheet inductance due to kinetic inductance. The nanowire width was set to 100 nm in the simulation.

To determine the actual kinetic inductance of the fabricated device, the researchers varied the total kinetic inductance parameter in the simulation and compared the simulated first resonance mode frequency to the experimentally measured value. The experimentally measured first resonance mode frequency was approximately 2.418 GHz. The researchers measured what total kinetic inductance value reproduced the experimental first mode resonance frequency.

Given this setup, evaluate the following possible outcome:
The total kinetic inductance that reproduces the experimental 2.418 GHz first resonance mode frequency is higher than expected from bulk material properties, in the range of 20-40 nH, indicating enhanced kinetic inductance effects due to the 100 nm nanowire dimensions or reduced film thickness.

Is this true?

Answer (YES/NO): NO